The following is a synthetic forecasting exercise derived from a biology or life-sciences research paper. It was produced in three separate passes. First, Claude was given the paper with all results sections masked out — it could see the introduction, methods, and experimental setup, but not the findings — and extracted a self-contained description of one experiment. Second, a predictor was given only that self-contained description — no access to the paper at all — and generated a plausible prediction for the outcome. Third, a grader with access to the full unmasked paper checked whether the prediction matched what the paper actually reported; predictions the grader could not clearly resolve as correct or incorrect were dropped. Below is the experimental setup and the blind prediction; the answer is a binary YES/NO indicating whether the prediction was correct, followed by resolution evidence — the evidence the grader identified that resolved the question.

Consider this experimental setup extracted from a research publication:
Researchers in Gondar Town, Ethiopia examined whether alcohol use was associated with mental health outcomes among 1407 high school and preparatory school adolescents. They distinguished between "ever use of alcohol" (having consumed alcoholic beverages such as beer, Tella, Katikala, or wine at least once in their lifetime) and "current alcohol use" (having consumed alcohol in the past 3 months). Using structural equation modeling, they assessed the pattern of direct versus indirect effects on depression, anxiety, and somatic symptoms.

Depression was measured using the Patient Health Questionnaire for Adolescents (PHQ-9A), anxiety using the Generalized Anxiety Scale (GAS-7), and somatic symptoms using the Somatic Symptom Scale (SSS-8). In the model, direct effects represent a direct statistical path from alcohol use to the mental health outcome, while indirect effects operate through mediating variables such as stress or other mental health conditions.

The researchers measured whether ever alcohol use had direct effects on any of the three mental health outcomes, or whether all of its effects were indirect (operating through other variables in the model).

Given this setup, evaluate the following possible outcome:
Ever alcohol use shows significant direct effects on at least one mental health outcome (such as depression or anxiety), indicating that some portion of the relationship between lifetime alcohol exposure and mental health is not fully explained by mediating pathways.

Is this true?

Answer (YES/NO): NO